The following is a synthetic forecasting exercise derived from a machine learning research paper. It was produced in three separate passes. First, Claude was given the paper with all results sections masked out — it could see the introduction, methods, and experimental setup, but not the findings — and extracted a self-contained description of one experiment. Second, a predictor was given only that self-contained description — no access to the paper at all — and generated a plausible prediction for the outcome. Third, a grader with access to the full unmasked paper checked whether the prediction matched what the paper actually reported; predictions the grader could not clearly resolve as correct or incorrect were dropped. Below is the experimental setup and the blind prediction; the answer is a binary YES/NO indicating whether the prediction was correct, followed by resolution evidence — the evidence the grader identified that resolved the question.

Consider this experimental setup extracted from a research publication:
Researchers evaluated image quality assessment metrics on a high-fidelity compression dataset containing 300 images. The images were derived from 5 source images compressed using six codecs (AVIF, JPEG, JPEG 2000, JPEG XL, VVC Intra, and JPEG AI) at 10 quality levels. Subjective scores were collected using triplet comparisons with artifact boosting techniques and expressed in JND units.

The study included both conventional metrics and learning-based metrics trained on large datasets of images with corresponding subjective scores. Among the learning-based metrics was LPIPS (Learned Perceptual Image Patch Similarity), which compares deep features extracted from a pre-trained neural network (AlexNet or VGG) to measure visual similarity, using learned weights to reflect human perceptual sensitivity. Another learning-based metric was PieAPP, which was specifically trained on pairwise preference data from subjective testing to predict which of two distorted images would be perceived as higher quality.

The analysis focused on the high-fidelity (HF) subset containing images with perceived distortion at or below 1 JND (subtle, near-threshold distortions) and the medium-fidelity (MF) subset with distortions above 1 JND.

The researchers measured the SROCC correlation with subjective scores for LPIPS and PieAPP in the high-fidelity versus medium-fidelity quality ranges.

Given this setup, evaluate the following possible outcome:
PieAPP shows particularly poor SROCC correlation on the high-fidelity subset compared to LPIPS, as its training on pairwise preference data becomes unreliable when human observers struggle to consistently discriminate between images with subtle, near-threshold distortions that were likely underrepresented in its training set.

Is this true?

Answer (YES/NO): YES